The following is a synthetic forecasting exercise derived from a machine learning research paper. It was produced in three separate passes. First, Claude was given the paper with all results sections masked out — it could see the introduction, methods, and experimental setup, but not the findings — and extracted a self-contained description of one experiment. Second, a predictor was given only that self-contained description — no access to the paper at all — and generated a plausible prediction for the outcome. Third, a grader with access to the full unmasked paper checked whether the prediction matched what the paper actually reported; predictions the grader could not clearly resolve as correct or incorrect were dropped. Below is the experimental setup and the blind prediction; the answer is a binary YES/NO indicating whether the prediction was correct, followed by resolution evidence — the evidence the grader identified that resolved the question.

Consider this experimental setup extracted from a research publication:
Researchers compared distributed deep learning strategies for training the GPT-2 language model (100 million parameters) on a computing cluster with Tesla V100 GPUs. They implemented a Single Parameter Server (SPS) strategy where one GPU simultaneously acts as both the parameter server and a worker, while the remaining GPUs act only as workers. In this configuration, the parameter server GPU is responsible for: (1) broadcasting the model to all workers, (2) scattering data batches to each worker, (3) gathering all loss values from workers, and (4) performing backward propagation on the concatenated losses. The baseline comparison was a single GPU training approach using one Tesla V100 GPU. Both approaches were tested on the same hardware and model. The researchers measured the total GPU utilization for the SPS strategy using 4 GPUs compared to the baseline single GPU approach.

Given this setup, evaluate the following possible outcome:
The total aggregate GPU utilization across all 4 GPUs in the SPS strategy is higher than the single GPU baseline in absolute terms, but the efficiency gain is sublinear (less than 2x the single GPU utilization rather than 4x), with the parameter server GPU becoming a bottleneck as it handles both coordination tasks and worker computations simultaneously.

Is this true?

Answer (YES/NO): NO